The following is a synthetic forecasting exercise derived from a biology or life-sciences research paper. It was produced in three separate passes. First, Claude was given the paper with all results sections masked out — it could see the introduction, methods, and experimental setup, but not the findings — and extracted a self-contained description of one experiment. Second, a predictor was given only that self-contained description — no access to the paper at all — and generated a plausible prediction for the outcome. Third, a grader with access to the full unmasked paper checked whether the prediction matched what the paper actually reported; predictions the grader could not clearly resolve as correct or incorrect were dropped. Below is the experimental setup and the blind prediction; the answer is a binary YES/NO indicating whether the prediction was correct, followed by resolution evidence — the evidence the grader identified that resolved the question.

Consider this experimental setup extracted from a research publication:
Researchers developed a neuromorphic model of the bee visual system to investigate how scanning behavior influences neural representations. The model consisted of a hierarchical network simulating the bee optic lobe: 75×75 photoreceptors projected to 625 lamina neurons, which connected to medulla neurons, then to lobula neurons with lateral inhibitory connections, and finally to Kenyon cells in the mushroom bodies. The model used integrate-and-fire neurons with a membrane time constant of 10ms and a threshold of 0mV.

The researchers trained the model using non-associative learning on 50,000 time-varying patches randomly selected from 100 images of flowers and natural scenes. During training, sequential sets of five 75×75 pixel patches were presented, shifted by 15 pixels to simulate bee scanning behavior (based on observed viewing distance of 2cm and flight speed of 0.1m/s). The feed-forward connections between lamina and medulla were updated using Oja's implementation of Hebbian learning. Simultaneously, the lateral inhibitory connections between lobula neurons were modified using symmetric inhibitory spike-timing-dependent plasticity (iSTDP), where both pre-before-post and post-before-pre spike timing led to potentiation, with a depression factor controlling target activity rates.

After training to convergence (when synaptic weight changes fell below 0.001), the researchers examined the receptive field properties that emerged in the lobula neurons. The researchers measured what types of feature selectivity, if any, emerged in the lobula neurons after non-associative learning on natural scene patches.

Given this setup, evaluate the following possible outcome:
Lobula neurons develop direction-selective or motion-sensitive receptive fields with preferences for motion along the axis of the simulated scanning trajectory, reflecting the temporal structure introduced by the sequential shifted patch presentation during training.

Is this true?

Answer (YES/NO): NO